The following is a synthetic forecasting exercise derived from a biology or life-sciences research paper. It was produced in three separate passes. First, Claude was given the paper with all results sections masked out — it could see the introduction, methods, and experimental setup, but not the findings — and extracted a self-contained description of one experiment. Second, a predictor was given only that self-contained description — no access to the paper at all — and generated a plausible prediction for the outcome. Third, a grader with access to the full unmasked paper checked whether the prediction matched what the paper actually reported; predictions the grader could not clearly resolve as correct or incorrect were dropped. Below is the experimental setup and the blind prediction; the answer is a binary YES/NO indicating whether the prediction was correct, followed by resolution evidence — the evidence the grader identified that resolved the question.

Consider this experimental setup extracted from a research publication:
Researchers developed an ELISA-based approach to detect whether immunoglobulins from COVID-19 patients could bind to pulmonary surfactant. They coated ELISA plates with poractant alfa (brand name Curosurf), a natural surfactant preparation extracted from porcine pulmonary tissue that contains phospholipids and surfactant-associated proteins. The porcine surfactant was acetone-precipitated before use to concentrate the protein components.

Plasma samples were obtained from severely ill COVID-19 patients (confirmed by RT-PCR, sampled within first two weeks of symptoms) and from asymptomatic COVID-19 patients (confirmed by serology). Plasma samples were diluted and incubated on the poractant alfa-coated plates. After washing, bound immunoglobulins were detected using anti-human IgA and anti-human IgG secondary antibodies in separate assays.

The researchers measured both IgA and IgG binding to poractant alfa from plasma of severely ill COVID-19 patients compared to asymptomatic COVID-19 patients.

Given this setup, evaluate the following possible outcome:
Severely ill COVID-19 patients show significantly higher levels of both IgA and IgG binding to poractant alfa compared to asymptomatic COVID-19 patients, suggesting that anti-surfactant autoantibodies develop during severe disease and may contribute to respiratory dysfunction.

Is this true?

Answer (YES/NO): YES